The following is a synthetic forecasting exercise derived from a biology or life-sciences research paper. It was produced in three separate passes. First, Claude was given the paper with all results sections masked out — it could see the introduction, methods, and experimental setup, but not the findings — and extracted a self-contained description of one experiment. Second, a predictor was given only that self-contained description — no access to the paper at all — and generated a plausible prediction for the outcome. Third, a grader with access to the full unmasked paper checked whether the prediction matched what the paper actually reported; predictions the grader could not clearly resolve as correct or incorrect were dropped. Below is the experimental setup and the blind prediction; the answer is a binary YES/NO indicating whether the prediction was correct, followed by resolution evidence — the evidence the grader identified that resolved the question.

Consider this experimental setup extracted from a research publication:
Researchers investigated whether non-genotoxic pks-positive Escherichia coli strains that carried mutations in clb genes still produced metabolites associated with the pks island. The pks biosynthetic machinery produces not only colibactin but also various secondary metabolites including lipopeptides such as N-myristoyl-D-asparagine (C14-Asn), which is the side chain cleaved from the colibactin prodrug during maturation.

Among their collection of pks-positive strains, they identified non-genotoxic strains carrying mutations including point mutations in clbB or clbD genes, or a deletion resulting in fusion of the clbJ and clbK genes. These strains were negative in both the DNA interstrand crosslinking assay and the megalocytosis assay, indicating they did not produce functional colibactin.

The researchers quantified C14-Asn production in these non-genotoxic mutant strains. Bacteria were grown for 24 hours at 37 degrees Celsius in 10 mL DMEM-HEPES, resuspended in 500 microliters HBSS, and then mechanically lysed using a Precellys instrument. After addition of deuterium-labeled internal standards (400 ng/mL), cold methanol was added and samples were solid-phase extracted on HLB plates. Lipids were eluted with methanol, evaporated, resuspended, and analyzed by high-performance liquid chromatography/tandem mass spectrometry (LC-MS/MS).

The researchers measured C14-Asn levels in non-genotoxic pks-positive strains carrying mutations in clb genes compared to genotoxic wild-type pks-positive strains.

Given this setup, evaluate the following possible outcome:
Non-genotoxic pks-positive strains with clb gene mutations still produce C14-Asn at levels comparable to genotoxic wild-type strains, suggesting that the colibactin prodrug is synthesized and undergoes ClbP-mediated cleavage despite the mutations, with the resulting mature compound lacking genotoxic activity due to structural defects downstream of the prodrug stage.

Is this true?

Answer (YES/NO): NO